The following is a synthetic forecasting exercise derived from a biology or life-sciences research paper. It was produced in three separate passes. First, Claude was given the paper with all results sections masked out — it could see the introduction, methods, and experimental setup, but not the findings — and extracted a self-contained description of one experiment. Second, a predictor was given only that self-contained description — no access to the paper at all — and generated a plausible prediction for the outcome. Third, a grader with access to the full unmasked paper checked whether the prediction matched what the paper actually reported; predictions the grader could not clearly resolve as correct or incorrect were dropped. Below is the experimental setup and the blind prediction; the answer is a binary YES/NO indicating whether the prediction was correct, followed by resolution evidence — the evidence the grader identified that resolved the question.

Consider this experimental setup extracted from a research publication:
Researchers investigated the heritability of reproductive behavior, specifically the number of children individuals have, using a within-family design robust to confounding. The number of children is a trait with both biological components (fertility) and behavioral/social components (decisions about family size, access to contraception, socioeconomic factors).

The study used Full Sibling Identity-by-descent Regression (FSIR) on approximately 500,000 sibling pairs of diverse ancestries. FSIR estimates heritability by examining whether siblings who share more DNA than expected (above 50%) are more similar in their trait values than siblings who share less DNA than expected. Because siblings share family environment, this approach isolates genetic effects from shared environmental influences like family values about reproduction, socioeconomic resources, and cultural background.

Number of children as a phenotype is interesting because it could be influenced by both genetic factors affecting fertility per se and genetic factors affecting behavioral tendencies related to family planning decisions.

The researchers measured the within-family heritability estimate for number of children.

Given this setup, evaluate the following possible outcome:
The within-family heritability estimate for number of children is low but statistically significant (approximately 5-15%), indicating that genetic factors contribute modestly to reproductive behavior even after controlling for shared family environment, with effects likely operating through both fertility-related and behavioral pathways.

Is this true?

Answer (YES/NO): NO